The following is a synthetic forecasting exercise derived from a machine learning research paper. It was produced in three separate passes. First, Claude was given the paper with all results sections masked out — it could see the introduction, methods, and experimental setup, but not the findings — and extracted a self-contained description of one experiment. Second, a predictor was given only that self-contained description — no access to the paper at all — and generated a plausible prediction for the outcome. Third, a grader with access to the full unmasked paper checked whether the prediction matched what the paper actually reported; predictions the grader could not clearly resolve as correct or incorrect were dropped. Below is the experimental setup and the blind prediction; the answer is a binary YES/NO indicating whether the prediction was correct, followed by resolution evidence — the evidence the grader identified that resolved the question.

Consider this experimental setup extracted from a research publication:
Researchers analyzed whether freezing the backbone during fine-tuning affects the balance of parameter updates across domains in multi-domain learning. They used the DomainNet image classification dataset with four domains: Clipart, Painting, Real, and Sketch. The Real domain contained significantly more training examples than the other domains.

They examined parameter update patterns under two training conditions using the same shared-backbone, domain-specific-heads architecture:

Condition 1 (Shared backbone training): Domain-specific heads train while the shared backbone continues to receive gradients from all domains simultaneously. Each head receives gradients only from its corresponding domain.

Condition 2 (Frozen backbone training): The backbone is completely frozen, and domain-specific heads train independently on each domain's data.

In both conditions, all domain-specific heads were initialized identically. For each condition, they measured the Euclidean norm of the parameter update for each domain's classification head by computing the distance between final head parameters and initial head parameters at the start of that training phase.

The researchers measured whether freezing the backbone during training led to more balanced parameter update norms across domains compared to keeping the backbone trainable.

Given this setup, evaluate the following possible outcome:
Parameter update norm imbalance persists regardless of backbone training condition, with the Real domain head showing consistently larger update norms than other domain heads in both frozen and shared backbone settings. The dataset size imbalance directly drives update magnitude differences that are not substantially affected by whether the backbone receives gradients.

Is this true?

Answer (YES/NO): NO